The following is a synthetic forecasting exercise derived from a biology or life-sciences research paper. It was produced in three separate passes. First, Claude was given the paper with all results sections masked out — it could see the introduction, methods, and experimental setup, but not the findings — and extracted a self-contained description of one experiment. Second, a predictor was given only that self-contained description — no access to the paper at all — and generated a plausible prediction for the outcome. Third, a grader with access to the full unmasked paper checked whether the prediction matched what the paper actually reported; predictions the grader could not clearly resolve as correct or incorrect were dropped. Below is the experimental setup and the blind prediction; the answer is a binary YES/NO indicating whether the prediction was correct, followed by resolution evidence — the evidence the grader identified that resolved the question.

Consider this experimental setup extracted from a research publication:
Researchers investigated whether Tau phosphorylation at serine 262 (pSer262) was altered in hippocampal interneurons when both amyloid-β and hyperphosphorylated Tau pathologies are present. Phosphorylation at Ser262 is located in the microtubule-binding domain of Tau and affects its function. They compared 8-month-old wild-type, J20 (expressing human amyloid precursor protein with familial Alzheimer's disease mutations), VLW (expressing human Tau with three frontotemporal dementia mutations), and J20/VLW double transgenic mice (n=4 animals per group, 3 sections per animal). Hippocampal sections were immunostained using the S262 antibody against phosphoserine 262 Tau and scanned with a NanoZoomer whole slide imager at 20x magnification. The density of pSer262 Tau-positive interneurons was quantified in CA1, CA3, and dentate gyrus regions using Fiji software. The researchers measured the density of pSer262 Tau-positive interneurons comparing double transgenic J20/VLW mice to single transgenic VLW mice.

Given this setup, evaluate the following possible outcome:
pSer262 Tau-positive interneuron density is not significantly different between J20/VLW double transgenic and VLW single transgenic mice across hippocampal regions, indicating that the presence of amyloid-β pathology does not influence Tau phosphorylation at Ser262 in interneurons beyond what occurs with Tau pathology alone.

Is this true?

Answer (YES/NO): NO